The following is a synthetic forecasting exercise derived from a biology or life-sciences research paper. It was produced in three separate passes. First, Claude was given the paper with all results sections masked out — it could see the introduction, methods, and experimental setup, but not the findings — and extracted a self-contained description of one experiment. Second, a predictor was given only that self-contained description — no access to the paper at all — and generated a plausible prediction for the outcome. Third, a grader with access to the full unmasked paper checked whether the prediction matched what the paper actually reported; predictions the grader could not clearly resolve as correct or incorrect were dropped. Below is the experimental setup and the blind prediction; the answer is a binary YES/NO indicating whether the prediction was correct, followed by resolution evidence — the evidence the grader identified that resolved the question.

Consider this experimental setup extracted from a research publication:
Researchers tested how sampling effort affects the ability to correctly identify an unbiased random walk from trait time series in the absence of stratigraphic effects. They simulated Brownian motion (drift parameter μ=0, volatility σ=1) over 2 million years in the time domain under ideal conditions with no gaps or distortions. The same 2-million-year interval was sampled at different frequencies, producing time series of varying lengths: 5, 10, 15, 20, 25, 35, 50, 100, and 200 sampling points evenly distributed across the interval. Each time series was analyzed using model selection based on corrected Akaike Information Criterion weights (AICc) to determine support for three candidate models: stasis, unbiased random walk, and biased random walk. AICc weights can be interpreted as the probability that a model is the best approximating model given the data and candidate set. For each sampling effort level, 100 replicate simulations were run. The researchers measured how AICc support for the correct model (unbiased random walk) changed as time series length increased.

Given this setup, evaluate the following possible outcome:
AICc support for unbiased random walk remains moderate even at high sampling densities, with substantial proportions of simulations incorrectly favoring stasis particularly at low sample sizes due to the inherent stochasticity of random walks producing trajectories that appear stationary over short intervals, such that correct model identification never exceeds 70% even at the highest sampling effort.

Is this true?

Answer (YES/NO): NO